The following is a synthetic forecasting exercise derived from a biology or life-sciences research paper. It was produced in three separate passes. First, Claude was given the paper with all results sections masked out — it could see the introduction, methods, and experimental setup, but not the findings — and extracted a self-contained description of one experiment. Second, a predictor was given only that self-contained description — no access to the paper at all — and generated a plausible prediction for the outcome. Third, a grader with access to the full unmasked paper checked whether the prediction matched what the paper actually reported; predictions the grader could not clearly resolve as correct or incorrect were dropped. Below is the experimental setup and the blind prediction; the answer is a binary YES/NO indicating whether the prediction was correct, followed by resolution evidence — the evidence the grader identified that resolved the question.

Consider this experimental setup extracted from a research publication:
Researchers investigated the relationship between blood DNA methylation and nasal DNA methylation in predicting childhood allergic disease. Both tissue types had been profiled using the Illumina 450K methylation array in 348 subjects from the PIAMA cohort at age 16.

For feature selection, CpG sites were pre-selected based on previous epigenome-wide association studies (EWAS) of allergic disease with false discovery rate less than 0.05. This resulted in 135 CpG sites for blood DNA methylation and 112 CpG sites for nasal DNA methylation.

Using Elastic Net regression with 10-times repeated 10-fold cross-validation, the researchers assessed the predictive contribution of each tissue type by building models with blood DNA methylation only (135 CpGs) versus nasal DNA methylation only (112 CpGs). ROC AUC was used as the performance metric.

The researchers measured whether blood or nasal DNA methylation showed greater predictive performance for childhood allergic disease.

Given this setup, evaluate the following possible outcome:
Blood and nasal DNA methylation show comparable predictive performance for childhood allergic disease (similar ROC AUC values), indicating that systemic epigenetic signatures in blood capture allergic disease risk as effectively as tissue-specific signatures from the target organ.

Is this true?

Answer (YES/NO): NO